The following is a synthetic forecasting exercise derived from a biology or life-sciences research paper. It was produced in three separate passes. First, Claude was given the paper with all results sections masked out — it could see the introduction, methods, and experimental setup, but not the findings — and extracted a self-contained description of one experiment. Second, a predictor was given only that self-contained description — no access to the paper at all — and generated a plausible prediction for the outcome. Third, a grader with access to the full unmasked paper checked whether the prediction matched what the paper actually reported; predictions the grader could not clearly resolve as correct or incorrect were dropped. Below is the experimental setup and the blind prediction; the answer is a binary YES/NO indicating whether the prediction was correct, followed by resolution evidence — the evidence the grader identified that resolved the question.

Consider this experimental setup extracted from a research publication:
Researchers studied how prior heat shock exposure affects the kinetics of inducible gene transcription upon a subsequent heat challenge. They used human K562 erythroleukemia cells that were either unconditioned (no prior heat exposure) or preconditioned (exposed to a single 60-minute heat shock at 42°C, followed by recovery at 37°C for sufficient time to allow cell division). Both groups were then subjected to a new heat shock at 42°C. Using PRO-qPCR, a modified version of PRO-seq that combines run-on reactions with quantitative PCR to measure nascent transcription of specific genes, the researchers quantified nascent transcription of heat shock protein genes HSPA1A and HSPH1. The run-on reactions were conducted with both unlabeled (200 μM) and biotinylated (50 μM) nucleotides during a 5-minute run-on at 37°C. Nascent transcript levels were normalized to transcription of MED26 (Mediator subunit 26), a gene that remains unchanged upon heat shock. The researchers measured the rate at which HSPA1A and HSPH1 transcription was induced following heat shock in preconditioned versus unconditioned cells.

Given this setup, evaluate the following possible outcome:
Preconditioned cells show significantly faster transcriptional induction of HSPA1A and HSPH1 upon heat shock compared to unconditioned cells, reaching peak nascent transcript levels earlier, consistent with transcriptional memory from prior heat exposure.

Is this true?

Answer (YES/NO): NO